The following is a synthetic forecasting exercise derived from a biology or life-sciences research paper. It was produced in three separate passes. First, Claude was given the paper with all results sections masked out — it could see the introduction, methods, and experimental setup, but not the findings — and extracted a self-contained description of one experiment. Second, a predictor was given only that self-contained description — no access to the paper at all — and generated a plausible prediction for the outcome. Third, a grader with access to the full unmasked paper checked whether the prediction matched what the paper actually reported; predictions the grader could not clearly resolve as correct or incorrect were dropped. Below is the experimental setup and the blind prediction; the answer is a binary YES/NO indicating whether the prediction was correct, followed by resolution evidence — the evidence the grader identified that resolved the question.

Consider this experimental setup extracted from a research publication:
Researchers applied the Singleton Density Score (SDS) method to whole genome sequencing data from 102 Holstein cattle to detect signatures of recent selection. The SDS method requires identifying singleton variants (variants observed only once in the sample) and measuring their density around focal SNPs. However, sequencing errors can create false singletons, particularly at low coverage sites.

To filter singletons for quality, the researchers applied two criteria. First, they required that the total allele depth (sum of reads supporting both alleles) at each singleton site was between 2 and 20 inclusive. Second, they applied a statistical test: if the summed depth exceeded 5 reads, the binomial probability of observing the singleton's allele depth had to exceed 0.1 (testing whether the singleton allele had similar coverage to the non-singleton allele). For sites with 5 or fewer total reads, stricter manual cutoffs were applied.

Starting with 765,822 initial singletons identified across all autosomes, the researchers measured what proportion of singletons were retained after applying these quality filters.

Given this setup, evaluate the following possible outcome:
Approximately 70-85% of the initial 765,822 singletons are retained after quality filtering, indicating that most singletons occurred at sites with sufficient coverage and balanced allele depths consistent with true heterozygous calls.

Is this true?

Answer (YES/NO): YES